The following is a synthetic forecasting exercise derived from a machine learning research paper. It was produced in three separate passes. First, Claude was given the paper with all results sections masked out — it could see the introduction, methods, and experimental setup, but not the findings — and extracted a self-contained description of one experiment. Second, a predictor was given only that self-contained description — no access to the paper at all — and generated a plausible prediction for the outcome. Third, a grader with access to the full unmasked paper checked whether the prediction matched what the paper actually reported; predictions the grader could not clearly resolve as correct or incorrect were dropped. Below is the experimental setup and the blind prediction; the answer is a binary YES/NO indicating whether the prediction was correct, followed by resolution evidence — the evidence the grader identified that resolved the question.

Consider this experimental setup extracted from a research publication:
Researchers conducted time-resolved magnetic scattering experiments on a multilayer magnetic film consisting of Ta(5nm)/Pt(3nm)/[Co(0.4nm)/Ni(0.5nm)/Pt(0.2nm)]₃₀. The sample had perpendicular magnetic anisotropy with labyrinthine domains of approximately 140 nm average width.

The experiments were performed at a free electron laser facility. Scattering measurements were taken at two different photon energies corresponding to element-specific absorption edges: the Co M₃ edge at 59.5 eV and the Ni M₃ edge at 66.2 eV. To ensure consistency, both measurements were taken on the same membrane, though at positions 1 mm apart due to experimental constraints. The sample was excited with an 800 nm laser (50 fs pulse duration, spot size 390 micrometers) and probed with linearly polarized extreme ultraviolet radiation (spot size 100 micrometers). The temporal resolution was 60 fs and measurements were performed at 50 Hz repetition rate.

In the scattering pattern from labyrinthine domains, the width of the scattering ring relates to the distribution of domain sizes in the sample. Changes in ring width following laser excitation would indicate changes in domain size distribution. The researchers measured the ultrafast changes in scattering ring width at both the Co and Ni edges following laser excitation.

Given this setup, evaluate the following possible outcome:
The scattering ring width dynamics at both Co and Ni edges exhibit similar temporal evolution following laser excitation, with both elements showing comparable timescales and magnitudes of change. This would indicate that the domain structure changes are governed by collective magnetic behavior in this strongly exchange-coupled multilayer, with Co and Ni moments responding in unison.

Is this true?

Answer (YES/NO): NO